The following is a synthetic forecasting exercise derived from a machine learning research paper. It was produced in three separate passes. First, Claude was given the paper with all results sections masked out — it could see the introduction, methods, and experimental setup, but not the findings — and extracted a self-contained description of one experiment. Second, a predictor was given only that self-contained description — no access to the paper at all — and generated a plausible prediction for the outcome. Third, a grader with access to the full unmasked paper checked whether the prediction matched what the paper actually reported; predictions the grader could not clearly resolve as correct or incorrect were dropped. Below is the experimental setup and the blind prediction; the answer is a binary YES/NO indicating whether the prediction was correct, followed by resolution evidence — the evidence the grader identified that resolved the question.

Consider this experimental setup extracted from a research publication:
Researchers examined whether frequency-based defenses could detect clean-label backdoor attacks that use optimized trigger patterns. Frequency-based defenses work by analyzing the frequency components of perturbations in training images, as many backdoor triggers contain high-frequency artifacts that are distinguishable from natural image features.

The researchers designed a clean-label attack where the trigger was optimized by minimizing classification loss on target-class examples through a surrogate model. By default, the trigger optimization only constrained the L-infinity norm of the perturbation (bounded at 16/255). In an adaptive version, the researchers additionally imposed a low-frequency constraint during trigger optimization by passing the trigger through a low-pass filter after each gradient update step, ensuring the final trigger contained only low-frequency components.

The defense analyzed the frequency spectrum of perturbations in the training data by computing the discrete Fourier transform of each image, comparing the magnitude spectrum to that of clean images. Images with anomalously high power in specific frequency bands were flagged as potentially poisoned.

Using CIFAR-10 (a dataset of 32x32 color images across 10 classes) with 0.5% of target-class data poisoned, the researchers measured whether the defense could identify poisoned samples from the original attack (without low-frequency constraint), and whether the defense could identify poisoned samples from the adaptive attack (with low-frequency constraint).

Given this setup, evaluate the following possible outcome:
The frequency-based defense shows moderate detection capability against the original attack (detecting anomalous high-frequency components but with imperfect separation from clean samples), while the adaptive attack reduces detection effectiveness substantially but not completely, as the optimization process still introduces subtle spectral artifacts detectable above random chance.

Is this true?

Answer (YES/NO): NO